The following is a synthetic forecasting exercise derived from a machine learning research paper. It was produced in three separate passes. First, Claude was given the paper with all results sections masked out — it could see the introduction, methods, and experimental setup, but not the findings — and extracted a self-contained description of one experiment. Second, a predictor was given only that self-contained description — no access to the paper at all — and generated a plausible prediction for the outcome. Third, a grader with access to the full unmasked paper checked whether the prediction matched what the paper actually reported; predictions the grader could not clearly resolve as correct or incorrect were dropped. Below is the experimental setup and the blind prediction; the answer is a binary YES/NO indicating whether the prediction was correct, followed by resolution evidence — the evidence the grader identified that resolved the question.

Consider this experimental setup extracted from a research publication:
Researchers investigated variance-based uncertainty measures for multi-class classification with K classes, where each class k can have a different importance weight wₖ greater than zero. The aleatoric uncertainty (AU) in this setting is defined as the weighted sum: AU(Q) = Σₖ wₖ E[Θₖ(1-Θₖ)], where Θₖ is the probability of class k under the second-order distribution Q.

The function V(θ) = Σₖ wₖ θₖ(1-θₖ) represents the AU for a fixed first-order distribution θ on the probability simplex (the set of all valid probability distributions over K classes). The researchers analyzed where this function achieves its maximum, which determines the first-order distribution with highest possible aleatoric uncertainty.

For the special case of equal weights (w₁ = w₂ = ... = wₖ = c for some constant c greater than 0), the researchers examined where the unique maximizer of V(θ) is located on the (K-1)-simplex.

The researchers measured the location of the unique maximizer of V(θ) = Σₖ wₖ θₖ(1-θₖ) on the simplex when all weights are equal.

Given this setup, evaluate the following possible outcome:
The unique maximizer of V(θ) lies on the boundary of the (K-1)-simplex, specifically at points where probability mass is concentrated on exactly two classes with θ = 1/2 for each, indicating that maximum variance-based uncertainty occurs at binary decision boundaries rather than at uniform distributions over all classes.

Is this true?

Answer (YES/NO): NO